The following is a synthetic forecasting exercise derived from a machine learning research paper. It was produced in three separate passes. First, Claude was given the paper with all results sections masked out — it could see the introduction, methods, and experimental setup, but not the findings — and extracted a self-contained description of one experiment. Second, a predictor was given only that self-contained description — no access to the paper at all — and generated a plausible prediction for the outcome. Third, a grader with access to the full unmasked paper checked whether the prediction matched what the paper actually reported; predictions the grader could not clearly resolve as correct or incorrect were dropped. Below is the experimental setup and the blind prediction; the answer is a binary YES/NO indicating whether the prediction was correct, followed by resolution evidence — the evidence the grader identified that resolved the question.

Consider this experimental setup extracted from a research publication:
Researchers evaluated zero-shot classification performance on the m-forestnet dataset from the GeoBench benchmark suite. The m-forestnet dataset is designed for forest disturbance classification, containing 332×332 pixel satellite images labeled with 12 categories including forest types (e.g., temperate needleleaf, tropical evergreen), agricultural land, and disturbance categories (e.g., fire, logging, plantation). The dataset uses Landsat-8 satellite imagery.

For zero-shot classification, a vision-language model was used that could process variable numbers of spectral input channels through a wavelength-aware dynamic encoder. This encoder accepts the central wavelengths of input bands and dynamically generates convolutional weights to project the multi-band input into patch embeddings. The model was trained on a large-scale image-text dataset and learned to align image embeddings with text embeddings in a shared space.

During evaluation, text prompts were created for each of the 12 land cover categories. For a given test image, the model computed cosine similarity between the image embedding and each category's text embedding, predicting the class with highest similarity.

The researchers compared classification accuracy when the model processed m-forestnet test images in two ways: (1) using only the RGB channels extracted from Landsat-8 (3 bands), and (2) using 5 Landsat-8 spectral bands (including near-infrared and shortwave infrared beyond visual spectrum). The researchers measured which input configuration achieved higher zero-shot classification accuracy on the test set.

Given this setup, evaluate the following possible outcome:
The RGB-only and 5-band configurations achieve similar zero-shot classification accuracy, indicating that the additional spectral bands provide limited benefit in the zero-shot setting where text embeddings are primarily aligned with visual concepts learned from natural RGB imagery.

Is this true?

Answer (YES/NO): NO